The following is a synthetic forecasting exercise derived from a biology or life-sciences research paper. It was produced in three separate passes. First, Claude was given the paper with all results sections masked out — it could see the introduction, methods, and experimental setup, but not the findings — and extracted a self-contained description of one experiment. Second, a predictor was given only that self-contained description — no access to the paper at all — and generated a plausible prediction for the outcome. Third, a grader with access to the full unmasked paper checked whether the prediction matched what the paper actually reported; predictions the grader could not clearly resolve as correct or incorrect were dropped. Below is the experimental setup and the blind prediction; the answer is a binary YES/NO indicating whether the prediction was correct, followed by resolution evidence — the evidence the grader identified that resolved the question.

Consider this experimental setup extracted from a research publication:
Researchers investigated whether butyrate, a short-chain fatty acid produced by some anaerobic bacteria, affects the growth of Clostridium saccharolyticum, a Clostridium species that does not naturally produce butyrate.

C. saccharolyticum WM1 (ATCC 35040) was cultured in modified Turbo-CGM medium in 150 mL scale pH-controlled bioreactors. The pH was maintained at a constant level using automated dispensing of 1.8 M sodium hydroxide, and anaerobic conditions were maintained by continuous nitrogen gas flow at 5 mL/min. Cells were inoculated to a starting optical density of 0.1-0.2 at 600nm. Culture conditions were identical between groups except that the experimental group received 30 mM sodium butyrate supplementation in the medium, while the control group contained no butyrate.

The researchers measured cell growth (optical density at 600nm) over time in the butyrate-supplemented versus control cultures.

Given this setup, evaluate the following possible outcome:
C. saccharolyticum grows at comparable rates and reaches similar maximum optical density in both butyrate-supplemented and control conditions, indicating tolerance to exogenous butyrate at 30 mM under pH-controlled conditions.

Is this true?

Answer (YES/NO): NO